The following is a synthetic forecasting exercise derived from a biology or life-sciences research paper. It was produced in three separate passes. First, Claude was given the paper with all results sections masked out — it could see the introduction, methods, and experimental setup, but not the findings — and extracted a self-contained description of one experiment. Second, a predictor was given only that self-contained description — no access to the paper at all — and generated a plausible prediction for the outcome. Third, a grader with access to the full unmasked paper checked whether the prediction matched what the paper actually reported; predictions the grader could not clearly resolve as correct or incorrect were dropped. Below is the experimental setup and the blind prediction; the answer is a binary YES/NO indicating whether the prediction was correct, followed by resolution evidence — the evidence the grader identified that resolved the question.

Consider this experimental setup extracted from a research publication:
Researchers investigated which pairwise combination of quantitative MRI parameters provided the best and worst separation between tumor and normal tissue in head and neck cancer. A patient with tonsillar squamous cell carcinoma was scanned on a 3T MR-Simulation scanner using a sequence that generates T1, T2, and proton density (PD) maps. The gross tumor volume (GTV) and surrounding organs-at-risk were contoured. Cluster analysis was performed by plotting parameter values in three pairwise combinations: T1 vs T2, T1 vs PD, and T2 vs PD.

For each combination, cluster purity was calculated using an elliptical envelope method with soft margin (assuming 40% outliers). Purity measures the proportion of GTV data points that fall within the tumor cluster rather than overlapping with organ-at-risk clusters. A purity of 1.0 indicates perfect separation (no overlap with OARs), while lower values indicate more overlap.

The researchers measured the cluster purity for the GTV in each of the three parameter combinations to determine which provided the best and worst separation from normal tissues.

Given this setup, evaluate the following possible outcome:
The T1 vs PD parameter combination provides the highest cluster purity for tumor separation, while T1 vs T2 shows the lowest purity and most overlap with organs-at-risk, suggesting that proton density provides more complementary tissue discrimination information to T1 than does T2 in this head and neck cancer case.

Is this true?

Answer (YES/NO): NO